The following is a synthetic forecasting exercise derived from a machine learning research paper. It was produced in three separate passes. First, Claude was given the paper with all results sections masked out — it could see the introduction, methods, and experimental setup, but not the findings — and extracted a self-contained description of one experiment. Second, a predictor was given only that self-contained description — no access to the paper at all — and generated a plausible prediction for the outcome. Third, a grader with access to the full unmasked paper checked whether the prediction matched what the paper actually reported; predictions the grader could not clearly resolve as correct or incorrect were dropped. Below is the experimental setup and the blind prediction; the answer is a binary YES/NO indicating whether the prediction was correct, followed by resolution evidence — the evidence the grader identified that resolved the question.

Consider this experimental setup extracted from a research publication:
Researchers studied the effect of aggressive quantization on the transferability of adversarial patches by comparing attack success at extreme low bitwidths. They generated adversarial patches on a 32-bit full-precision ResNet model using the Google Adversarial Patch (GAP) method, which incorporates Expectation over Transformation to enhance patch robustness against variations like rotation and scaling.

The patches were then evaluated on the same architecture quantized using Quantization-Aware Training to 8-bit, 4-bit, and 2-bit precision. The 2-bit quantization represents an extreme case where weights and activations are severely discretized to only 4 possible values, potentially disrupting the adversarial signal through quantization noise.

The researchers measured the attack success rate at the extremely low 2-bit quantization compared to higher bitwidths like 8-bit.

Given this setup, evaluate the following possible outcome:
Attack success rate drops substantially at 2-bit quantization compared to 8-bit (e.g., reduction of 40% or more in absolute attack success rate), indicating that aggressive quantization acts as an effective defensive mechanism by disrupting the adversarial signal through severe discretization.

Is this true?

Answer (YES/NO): NO